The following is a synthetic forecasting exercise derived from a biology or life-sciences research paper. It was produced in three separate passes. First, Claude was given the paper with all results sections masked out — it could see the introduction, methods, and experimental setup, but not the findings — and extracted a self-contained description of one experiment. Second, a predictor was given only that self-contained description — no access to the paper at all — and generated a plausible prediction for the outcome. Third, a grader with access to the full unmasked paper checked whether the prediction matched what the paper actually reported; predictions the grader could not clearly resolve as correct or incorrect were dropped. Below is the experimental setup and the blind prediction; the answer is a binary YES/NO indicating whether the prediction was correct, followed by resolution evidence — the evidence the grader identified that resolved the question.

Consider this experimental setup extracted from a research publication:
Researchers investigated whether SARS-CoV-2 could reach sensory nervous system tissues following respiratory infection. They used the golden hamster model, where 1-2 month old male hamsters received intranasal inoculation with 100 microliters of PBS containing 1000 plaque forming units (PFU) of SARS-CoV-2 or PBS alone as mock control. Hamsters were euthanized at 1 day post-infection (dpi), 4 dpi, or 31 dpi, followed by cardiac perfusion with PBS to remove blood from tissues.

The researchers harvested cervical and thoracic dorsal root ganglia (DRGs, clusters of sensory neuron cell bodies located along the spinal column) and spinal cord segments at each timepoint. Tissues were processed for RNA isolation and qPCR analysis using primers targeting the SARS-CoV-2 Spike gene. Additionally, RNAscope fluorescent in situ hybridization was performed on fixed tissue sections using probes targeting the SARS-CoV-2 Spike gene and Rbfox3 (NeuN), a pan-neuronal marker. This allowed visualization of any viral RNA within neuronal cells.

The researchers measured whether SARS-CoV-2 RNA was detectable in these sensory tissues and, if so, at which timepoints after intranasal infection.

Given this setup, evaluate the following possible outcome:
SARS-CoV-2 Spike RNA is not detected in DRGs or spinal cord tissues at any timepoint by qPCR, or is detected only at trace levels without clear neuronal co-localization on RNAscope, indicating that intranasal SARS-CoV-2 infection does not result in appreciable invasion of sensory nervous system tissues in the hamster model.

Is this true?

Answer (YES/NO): NO